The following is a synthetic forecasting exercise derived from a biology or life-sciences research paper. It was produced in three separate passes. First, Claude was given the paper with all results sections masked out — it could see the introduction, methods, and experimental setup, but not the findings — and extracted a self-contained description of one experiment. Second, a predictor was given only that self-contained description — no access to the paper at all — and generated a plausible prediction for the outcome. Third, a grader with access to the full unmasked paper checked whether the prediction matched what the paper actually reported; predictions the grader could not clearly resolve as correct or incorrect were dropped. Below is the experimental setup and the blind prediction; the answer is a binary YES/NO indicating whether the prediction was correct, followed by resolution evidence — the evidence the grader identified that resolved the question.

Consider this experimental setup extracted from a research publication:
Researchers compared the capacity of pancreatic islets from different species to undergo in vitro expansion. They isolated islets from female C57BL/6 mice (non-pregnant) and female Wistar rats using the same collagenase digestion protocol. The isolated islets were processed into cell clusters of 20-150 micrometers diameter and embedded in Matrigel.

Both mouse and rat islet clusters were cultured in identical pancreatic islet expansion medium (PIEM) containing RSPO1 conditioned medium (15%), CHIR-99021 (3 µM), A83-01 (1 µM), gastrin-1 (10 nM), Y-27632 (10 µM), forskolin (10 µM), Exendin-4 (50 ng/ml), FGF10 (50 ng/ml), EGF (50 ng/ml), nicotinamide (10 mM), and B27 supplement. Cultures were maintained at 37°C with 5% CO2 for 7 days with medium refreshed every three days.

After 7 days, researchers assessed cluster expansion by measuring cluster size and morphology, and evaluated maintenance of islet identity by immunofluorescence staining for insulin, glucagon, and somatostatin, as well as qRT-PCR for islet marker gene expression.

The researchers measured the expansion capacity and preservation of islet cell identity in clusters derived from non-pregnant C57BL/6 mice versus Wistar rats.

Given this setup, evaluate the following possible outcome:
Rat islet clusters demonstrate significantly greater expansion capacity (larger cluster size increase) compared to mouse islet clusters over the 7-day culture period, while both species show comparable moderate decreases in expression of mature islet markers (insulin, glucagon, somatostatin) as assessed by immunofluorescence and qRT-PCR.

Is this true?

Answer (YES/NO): NO